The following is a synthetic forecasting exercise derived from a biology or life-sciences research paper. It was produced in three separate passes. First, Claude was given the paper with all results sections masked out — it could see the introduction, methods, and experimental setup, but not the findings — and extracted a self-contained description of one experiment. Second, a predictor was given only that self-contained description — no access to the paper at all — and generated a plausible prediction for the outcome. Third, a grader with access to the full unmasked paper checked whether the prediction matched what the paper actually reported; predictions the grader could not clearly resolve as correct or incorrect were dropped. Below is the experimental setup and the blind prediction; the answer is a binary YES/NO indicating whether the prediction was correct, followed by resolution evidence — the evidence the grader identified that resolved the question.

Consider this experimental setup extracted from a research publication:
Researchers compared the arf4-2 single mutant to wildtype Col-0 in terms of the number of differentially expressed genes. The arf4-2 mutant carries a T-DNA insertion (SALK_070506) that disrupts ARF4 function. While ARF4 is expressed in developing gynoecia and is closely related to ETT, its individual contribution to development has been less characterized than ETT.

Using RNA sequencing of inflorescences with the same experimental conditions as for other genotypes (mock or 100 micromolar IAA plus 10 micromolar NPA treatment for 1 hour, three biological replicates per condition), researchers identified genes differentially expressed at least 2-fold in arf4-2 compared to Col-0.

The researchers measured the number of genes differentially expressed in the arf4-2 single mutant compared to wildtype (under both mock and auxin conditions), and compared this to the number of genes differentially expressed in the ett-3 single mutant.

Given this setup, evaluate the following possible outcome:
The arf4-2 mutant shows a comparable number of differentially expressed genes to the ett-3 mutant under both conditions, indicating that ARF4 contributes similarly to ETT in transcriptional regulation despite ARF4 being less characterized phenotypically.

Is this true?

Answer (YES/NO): NO